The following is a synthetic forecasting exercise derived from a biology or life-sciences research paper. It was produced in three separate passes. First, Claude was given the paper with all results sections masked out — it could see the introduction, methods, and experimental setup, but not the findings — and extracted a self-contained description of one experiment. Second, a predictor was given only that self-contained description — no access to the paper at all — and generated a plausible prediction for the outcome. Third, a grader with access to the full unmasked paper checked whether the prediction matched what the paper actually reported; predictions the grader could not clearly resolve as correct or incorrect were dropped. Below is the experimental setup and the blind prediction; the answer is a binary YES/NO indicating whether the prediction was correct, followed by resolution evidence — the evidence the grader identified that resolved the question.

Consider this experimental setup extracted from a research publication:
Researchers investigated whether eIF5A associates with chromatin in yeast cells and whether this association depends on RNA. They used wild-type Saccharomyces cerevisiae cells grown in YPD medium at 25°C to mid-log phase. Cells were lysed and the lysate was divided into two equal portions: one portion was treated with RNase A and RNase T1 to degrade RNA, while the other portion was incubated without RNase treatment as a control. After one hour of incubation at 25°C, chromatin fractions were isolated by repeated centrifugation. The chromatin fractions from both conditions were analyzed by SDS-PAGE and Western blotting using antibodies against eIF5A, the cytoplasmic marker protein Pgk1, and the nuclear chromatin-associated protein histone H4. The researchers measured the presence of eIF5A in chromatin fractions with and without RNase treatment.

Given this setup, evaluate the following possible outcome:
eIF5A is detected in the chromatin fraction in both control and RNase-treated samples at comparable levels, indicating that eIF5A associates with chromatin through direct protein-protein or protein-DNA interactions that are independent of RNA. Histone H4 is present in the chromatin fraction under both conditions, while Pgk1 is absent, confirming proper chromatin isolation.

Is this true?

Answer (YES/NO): NO